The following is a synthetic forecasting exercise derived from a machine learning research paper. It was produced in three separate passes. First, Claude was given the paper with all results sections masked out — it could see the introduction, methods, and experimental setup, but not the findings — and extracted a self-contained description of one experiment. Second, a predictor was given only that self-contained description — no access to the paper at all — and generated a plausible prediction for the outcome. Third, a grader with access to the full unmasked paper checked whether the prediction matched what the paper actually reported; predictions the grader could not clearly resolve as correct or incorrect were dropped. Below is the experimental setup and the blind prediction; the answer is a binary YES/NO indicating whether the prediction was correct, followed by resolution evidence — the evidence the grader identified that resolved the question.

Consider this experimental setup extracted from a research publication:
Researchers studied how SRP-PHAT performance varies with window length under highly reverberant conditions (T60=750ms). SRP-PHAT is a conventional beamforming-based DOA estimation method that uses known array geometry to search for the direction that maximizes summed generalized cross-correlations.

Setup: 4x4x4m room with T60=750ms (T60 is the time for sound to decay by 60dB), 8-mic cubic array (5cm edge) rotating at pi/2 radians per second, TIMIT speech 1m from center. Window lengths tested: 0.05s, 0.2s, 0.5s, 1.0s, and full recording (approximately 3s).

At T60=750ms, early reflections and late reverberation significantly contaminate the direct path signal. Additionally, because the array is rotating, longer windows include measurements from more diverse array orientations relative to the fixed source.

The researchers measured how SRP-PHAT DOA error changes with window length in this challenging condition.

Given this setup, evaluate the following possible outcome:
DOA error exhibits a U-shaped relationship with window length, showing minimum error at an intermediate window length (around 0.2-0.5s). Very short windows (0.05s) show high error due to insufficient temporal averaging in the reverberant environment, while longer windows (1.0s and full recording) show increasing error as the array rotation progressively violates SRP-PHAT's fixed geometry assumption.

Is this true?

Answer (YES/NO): YES